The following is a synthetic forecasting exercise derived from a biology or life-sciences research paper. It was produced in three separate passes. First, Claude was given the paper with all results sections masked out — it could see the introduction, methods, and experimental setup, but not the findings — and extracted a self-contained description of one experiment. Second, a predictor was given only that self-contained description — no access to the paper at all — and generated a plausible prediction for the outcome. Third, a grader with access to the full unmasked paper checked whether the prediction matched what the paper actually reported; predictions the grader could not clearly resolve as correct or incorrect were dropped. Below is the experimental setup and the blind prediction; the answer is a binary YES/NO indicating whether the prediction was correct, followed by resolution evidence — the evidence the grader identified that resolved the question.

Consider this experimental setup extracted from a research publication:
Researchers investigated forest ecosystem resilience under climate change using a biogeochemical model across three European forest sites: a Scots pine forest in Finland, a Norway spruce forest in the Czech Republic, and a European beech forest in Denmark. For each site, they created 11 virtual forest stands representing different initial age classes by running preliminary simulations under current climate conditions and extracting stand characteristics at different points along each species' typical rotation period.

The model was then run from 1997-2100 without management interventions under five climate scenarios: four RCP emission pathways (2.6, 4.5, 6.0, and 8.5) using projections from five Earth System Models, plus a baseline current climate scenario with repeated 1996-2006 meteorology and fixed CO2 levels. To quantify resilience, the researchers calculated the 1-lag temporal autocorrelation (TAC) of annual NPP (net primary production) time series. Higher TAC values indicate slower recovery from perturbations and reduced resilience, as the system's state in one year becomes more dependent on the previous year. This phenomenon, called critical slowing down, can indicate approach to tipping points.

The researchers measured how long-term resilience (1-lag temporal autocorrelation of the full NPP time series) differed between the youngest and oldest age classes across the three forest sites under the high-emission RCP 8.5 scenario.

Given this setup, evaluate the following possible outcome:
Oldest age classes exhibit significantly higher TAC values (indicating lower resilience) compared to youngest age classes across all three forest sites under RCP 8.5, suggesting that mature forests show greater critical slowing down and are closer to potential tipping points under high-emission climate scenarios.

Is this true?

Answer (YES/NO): NO